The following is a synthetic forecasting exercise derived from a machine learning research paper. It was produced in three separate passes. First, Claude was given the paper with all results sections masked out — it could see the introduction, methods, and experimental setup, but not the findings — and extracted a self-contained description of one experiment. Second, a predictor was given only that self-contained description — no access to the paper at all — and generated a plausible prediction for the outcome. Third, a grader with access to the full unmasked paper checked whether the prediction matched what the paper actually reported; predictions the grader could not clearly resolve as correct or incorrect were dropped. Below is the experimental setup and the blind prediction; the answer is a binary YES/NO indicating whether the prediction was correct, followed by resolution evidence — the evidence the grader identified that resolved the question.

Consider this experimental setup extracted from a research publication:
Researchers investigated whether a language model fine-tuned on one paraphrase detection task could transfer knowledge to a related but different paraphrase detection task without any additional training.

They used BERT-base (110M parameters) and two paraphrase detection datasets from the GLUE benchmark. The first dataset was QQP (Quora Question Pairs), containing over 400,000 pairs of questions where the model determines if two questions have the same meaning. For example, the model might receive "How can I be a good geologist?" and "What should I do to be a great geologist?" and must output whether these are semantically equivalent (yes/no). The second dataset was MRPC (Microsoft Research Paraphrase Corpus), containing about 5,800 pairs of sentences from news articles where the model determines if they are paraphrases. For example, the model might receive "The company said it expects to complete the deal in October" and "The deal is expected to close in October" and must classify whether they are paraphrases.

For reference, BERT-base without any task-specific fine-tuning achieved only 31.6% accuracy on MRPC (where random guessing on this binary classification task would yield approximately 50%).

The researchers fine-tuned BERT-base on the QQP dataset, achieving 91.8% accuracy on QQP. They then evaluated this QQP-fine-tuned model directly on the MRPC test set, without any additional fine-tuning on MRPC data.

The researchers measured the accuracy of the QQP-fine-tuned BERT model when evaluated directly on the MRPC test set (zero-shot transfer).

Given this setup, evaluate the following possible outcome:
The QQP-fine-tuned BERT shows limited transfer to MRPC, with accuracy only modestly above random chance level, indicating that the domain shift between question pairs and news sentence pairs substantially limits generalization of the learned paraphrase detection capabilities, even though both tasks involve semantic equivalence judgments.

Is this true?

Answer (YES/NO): NO